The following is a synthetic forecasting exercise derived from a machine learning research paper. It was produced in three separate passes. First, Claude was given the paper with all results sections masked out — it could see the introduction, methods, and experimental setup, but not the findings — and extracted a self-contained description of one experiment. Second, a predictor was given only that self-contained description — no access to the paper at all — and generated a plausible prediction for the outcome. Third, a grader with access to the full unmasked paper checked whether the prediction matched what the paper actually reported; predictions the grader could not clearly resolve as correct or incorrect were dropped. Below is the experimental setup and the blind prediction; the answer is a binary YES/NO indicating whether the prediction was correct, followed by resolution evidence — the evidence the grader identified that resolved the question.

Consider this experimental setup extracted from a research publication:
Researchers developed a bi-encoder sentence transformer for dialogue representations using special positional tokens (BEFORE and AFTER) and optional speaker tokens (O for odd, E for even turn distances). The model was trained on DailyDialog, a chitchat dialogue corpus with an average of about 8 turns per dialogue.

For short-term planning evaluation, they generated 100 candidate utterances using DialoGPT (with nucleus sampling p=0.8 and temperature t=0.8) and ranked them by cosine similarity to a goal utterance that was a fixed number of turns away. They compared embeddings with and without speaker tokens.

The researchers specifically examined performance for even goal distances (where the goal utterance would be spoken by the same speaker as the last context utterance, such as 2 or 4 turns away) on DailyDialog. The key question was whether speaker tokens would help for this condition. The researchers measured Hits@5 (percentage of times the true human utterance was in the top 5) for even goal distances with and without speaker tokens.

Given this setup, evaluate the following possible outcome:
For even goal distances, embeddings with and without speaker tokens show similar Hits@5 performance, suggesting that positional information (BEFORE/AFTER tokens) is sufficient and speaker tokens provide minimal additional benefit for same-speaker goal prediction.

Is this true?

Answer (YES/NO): NO